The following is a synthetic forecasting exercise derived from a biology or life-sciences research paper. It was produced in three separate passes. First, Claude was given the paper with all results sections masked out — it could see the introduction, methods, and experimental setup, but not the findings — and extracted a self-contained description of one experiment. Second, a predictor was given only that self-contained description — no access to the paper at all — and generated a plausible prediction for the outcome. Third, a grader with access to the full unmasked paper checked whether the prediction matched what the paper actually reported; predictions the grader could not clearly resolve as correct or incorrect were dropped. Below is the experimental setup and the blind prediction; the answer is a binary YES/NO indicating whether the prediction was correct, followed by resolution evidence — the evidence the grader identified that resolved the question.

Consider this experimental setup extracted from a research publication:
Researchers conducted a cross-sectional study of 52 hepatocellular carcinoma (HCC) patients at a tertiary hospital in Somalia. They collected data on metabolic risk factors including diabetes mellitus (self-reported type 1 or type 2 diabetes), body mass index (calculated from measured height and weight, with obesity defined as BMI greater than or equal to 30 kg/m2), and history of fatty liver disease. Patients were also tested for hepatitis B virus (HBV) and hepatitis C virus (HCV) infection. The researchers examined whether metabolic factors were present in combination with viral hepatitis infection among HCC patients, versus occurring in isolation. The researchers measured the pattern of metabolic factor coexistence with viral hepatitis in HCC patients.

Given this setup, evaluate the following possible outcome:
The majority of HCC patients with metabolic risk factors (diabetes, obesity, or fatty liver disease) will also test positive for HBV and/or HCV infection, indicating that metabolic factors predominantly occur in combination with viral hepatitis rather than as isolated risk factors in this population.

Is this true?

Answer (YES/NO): NO